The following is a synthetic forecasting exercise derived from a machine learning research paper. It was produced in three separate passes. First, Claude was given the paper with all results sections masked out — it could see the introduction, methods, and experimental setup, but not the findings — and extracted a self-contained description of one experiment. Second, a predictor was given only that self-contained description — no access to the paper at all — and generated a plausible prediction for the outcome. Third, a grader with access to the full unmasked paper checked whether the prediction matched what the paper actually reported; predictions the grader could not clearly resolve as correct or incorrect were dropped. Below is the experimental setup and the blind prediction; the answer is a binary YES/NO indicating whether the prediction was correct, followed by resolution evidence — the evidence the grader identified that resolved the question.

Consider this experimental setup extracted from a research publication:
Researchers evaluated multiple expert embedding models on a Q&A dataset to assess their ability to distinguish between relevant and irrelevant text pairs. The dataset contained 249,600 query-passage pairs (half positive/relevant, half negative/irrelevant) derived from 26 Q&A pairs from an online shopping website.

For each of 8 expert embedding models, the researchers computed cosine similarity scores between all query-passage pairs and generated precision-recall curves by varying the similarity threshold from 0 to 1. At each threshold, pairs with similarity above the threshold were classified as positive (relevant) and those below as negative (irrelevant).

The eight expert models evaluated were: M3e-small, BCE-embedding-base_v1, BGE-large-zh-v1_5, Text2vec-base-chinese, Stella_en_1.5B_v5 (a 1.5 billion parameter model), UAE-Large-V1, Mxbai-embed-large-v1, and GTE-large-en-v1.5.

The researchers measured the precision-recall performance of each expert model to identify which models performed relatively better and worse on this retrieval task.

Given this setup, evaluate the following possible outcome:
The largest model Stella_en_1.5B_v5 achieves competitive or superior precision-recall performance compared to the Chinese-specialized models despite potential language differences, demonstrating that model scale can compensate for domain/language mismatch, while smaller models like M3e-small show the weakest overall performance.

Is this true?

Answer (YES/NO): NO